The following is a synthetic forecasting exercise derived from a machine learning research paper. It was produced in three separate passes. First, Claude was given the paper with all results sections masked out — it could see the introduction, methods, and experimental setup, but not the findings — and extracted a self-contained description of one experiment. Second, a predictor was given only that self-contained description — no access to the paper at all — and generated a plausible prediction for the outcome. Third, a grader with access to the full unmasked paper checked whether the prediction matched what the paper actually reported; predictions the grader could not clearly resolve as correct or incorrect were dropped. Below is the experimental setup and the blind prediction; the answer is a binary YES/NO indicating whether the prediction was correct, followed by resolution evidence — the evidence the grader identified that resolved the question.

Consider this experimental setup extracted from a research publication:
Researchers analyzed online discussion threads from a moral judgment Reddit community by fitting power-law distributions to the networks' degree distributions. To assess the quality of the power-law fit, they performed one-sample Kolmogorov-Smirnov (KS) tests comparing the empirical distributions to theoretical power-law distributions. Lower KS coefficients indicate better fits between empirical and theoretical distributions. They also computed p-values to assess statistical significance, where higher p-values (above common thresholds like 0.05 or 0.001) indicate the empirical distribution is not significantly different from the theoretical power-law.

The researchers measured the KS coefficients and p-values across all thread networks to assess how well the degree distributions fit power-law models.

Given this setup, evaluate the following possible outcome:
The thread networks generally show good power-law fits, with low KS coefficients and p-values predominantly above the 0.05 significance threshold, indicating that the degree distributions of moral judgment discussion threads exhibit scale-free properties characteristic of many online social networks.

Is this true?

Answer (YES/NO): NO